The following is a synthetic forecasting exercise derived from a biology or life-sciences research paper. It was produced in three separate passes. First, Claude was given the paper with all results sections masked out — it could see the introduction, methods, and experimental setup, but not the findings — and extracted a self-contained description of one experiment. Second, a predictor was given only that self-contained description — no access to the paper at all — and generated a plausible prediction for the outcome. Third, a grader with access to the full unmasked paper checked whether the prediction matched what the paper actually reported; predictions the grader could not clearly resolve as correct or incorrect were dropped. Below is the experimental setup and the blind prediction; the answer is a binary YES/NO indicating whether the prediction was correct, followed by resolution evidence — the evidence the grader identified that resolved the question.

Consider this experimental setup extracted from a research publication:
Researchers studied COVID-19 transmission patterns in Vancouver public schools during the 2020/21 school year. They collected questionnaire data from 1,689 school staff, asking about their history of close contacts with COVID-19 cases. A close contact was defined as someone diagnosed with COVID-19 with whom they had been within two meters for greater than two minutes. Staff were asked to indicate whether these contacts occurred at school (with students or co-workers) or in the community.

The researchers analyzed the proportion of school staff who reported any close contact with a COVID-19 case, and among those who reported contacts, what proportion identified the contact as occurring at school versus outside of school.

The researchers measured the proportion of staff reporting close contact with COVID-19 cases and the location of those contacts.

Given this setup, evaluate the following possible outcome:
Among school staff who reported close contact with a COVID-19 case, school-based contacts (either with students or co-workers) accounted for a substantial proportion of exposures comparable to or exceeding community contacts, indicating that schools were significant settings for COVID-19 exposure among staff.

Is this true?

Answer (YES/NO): YES